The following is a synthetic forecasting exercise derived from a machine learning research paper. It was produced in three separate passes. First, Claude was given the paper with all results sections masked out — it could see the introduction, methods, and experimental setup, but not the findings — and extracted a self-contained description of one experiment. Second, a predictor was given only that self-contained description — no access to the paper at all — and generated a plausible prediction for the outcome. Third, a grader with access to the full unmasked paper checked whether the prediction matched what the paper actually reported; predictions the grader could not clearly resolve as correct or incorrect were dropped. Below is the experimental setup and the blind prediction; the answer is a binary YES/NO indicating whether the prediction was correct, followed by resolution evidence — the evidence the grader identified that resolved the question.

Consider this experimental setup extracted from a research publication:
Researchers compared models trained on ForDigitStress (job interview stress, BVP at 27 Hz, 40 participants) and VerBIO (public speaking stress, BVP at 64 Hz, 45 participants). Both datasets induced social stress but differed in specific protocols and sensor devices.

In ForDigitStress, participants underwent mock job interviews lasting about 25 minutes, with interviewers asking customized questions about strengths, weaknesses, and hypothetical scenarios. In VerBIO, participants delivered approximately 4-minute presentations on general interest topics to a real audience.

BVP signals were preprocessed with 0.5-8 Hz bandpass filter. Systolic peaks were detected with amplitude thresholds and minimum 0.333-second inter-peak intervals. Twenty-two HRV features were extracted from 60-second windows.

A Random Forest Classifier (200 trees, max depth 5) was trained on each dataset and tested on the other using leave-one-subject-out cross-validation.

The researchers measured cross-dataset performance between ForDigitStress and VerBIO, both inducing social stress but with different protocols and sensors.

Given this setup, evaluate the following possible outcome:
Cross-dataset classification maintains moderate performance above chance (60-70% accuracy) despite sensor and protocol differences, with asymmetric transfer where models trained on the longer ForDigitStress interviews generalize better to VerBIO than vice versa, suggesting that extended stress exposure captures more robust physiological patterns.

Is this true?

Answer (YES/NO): NO